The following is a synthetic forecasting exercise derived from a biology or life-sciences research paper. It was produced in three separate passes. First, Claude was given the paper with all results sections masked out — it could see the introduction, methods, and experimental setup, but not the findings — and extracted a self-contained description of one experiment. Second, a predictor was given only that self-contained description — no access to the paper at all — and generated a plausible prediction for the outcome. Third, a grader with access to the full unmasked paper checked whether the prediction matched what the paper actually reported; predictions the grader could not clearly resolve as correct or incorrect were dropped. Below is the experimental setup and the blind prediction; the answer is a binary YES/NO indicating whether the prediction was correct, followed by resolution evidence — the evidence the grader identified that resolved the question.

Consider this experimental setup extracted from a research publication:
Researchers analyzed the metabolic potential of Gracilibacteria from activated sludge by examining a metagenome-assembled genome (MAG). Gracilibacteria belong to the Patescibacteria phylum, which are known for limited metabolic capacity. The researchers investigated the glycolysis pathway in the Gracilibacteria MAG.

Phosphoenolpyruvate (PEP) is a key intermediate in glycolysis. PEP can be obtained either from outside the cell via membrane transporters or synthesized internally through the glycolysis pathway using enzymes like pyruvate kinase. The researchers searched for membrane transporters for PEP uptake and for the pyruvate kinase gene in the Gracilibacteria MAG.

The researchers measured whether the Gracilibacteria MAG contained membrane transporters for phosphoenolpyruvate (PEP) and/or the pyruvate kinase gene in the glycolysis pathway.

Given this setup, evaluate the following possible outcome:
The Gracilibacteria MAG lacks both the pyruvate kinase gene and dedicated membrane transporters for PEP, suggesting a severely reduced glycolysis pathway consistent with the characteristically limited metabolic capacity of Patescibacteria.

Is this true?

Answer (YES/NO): NO